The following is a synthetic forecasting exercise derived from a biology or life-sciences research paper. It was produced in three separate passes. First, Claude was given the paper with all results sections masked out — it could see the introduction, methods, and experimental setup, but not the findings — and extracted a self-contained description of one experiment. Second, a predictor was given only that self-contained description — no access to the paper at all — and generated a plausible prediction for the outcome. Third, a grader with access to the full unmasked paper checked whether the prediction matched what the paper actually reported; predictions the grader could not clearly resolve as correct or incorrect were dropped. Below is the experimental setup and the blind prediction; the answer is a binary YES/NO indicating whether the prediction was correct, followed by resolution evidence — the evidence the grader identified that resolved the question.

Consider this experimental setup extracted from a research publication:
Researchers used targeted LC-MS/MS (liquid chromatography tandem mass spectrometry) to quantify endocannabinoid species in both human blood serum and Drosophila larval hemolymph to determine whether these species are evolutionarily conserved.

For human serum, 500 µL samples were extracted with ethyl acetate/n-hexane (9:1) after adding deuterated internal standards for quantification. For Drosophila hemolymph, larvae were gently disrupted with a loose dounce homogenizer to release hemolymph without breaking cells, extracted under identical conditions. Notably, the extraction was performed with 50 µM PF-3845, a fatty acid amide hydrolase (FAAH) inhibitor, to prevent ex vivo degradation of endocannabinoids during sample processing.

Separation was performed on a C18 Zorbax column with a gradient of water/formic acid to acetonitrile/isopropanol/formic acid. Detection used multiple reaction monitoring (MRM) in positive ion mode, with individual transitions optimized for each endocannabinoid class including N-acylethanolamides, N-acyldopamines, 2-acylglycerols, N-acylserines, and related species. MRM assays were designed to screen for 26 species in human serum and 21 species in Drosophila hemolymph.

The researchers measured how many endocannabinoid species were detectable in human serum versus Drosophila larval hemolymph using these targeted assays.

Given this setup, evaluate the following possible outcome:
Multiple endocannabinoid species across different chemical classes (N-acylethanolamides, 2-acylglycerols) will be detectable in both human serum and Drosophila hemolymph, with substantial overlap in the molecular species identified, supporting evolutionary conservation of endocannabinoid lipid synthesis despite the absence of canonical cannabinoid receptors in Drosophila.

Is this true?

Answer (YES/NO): YES